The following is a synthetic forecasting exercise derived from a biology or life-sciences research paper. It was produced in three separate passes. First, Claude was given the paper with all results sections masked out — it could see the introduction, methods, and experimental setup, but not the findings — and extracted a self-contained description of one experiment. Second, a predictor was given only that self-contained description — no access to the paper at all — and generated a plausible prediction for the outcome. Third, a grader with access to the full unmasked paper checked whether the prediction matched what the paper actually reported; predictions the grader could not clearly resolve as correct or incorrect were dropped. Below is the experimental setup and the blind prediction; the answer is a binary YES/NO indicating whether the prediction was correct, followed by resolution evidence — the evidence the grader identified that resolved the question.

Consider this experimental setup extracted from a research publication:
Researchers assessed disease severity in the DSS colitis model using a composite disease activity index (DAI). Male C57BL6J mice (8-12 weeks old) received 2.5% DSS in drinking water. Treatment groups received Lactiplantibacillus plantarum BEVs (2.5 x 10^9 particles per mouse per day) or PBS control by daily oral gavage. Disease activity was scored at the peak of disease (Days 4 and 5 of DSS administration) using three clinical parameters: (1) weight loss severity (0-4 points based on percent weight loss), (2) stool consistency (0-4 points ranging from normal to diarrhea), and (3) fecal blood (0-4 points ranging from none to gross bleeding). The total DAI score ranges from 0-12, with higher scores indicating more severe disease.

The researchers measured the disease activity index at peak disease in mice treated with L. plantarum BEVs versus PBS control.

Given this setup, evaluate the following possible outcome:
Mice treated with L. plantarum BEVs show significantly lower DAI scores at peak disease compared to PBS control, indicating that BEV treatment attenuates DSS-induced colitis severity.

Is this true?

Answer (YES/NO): YES